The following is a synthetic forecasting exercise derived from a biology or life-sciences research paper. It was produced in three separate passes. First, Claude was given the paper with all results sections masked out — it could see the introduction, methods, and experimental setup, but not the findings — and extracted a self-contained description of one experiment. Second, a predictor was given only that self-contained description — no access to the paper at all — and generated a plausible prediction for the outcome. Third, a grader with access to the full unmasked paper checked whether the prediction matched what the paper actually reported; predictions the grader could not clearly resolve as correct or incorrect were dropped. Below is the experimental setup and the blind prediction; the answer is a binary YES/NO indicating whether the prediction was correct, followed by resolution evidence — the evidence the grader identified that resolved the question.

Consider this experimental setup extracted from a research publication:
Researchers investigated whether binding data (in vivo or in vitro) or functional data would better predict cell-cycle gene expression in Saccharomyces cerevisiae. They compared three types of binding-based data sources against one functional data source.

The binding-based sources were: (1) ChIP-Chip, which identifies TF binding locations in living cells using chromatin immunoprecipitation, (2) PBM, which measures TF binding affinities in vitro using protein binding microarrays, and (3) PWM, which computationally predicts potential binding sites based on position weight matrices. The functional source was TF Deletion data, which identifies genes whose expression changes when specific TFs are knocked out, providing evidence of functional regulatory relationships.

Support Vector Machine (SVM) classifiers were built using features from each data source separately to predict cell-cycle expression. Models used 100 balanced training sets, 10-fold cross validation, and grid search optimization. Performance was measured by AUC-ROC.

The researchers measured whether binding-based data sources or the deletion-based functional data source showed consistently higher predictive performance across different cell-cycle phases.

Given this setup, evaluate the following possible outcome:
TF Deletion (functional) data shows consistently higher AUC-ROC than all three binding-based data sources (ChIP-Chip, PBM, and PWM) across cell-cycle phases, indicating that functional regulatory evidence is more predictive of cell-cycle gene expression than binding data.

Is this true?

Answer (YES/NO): NO